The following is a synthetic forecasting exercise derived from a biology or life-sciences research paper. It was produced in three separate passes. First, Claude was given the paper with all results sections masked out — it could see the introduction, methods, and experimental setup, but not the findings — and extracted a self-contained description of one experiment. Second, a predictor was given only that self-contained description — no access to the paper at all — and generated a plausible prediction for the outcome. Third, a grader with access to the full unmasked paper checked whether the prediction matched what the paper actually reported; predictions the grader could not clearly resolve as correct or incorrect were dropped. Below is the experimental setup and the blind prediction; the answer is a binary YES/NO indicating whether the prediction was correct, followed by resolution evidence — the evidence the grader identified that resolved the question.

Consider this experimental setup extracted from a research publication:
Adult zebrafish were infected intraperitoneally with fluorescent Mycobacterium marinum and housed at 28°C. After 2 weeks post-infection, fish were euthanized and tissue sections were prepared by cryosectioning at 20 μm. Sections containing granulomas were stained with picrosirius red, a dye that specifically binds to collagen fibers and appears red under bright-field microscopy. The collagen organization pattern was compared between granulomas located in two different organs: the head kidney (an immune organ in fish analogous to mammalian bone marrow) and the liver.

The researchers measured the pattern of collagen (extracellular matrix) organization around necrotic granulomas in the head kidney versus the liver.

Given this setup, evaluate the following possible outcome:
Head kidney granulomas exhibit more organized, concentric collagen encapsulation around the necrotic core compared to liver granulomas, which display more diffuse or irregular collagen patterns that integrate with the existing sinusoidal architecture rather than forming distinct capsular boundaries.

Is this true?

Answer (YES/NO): NO